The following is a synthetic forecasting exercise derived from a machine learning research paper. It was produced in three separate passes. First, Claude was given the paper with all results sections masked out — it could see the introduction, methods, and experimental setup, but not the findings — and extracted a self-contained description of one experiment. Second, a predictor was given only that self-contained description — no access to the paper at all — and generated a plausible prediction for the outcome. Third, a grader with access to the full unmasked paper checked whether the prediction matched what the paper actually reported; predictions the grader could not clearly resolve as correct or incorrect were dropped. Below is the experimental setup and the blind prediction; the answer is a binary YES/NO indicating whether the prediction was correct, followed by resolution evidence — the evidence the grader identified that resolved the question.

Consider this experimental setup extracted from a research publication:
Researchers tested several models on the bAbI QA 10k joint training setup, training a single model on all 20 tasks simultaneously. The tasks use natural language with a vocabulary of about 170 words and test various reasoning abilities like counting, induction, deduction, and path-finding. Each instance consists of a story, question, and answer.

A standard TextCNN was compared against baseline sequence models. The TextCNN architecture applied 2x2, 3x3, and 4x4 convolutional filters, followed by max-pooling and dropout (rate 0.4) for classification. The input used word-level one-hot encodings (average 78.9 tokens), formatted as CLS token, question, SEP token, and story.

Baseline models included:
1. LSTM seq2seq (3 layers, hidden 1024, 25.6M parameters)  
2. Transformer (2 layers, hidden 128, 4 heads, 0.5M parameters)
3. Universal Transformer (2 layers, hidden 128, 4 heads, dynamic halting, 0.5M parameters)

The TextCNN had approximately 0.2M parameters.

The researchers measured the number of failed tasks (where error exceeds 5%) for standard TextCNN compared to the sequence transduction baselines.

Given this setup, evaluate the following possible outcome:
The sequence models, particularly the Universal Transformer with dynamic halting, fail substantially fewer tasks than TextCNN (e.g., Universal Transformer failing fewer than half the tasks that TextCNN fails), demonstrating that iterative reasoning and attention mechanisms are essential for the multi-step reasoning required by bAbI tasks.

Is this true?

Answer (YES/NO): NO